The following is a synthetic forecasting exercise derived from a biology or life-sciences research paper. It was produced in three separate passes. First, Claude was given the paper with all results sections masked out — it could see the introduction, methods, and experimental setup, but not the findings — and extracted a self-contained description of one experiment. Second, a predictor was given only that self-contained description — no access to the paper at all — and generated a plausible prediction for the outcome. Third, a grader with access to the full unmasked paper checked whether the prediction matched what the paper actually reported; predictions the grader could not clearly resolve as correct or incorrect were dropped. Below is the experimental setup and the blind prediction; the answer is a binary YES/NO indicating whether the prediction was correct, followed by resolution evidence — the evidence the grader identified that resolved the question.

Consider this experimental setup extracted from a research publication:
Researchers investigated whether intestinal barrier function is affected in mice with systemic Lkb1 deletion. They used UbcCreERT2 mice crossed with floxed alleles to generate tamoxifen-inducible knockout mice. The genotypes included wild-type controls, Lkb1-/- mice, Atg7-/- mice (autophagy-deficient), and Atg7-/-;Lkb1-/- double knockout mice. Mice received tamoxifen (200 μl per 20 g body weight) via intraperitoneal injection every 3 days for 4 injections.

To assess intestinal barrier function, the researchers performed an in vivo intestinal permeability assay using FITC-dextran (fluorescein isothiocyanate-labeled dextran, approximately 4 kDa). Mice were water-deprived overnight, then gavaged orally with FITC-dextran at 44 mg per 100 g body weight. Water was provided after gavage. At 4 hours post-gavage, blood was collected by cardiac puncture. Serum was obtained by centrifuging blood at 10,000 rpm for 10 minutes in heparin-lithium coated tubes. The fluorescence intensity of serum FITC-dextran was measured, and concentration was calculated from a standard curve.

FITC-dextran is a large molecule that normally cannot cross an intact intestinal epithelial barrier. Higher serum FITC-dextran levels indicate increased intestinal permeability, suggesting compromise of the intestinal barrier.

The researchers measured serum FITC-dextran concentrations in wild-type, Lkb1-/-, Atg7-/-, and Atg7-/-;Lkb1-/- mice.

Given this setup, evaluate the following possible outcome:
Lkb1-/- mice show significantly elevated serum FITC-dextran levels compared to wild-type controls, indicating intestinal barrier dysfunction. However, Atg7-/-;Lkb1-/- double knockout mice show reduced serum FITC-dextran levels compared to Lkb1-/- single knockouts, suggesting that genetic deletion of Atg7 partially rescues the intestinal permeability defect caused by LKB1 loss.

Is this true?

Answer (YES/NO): NO